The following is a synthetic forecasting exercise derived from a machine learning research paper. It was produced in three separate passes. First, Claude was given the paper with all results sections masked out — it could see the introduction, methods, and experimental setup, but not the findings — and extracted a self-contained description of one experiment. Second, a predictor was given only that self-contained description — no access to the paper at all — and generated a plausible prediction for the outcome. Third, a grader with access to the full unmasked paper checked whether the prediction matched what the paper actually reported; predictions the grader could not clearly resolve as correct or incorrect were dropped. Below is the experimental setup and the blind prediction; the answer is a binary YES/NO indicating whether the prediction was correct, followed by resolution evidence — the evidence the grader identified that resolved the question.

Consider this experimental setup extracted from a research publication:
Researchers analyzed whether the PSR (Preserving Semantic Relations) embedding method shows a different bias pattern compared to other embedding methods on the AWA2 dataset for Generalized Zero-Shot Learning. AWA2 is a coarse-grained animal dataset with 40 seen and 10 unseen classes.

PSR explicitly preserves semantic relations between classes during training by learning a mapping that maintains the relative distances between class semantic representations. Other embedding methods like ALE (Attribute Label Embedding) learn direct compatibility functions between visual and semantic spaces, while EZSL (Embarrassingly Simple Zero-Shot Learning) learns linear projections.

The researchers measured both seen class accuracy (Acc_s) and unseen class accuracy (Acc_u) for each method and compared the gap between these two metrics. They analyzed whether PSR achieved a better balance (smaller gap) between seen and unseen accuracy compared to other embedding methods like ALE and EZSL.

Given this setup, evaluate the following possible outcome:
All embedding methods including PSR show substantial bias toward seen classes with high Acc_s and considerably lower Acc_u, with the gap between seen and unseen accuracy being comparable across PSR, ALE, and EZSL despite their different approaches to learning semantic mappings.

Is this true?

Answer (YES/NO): NO